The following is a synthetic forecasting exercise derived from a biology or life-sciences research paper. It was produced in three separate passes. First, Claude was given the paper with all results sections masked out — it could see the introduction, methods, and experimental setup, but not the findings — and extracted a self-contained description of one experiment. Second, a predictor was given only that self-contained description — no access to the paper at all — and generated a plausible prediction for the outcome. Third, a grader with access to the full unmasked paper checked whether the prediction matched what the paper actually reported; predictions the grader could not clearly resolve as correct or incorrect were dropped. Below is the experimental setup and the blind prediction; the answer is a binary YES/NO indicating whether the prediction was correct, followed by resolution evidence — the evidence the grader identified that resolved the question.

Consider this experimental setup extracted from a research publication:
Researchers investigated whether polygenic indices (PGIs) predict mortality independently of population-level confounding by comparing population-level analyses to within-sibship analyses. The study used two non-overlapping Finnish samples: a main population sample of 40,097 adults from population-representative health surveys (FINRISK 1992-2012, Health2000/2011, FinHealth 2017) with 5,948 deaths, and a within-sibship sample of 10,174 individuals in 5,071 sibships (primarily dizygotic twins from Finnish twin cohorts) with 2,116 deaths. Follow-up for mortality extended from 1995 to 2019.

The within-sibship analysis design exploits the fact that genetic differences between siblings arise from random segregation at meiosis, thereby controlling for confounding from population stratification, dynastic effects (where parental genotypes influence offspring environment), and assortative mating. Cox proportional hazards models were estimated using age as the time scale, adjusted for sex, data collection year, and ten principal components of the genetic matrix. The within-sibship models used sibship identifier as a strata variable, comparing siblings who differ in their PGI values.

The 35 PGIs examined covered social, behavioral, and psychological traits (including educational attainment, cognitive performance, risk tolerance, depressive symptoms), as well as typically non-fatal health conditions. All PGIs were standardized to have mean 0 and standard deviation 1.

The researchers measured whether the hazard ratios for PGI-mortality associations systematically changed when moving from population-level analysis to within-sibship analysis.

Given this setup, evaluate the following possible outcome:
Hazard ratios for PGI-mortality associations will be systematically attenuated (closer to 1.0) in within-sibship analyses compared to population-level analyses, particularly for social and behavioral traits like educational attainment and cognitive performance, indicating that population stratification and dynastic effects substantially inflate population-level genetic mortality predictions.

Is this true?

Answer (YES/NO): NO